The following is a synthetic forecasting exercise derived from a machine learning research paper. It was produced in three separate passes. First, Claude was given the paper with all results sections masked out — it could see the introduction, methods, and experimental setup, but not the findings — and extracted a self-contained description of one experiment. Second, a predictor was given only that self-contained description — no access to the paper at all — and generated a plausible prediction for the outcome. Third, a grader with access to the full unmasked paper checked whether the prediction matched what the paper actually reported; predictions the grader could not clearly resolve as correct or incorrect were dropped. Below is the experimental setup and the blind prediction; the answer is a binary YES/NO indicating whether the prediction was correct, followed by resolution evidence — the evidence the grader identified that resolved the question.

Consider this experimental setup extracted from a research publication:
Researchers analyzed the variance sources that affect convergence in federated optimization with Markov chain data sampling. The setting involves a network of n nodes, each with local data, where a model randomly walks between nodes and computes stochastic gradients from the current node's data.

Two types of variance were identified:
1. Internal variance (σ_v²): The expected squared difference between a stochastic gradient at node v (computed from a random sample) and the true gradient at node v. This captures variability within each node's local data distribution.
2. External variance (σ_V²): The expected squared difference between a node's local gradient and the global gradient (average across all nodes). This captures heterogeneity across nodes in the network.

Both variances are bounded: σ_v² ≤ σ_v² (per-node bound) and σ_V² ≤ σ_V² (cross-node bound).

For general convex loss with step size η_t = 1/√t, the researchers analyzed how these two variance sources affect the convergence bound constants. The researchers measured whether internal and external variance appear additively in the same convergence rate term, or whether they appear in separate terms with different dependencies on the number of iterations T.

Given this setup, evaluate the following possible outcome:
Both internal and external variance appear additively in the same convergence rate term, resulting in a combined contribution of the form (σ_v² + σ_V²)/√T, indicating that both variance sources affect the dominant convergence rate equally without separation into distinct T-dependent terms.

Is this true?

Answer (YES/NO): YES